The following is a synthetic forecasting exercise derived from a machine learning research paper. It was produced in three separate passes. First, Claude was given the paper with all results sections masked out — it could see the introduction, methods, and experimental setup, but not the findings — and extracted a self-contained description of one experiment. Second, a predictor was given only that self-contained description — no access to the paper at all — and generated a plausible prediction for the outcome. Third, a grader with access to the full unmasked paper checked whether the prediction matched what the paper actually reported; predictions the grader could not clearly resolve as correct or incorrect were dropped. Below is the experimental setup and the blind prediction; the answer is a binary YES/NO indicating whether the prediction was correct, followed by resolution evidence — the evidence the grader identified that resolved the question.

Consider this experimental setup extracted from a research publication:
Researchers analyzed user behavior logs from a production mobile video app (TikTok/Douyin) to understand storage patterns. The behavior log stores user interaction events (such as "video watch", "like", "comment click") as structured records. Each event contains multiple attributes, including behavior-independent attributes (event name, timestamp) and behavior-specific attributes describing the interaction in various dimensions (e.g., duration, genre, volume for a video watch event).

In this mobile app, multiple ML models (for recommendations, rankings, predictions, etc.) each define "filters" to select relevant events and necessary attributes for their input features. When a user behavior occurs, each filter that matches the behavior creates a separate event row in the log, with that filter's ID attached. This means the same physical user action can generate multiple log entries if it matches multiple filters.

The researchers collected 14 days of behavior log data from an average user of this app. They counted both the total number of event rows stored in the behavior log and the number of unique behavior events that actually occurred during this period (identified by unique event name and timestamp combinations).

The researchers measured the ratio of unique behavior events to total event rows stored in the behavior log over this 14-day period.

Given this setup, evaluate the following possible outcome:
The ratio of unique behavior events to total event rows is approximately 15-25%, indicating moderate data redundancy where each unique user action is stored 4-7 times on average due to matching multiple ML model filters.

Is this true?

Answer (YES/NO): NO